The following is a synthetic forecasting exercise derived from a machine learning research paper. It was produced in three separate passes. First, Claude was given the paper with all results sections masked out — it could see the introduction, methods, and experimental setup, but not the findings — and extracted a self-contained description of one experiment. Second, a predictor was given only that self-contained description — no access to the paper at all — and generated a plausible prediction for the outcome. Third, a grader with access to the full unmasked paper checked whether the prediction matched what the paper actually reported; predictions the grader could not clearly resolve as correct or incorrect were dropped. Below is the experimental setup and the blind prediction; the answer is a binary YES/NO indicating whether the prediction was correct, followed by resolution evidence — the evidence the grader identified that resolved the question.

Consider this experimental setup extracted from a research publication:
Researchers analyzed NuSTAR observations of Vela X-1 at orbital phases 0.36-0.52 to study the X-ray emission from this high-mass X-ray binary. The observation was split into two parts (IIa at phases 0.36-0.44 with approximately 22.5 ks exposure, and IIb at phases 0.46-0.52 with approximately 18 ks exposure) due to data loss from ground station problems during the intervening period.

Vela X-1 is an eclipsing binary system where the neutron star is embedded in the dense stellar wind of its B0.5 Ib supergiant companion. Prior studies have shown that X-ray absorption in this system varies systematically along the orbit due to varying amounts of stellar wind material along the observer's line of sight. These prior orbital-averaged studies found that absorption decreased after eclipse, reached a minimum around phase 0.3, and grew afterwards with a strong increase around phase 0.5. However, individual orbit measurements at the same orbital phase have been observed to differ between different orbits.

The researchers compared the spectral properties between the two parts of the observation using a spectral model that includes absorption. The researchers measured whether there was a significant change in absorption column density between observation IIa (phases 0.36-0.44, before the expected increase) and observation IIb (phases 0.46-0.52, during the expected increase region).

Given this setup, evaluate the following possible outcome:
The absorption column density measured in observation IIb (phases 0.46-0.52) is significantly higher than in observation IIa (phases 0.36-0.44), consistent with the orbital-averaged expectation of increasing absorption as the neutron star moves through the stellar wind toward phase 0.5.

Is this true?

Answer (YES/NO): YES